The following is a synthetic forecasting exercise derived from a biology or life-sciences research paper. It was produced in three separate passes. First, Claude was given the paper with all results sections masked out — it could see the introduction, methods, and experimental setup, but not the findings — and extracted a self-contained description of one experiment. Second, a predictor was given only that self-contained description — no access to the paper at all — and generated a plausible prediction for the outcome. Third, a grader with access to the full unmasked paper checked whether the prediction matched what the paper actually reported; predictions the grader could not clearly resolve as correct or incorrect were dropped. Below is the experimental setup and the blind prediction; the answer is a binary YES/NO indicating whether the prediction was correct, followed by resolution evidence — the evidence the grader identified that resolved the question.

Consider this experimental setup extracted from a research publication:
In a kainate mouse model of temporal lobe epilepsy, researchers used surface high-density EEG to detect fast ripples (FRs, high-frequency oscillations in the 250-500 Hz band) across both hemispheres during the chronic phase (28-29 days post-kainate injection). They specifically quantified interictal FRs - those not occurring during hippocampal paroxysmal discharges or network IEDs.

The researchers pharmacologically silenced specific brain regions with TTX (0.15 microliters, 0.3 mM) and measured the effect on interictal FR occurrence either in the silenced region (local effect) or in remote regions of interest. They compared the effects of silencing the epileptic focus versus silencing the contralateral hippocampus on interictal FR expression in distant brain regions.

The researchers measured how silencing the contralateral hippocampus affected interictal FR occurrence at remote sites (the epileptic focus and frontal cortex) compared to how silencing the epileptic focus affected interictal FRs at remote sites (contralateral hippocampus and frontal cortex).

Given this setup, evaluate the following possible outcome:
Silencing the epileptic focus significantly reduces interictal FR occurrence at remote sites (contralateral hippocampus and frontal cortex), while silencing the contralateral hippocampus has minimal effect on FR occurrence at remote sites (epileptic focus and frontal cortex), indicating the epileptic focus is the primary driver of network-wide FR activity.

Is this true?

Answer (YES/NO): NO